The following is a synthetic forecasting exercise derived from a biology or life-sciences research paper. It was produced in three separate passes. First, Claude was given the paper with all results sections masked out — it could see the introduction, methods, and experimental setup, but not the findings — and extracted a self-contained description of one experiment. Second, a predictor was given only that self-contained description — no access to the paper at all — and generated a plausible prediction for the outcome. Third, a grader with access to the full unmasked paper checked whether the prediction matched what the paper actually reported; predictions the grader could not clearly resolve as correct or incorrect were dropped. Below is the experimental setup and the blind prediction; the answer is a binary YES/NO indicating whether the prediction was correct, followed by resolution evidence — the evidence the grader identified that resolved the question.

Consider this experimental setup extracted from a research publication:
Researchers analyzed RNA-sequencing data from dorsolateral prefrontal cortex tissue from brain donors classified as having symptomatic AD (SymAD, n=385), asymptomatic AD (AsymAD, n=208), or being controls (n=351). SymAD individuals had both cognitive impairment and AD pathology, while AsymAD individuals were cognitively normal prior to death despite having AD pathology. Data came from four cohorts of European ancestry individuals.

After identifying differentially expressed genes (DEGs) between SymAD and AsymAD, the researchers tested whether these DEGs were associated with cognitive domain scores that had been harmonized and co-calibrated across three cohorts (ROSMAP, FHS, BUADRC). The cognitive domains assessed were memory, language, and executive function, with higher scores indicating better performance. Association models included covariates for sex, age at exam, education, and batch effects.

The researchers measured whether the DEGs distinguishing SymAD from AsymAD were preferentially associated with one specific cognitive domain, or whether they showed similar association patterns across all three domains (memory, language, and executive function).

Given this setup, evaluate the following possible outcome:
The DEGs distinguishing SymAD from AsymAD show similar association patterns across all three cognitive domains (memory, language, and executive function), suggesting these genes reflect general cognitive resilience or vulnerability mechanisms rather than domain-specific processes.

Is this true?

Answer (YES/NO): NO